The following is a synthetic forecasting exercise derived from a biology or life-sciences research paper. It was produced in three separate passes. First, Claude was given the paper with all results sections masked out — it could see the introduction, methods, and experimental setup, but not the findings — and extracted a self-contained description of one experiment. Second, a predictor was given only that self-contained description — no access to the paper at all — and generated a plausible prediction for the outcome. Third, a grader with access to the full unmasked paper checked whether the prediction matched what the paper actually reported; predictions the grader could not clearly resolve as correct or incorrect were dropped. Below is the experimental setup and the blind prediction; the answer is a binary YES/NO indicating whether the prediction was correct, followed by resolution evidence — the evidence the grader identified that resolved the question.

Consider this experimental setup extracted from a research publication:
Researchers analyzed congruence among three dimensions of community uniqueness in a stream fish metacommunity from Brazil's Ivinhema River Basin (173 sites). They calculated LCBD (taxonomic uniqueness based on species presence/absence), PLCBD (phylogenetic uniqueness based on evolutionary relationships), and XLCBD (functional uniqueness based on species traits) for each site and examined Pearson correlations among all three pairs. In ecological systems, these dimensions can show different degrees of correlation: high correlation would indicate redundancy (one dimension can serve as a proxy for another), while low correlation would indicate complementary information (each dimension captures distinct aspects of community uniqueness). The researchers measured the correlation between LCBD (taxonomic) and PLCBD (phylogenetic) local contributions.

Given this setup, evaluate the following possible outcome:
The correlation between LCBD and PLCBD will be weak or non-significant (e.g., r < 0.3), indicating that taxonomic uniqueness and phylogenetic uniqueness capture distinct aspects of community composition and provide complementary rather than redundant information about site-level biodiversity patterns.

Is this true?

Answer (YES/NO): NO